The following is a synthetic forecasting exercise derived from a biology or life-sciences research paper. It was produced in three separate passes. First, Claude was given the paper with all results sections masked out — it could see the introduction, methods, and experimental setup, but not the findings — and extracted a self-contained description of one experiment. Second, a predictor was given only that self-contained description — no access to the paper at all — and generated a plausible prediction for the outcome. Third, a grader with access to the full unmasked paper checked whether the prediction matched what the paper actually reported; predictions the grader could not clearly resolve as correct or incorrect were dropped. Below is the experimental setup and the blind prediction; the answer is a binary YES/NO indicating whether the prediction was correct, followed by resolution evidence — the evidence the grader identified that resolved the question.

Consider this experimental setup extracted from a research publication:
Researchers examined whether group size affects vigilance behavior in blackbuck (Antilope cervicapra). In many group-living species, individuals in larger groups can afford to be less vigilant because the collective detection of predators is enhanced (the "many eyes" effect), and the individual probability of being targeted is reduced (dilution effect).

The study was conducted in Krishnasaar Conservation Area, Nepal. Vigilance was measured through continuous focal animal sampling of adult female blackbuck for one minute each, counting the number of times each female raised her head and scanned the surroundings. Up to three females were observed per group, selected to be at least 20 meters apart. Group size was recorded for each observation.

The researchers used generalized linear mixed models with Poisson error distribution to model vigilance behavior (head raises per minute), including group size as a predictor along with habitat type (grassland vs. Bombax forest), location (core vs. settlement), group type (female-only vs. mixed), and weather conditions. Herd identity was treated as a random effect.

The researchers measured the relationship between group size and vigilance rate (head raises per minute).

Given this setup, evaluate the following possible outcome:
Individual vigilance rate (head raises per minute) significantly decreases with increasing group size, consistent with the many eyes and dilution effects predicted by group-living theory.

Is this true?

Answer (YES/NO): YES